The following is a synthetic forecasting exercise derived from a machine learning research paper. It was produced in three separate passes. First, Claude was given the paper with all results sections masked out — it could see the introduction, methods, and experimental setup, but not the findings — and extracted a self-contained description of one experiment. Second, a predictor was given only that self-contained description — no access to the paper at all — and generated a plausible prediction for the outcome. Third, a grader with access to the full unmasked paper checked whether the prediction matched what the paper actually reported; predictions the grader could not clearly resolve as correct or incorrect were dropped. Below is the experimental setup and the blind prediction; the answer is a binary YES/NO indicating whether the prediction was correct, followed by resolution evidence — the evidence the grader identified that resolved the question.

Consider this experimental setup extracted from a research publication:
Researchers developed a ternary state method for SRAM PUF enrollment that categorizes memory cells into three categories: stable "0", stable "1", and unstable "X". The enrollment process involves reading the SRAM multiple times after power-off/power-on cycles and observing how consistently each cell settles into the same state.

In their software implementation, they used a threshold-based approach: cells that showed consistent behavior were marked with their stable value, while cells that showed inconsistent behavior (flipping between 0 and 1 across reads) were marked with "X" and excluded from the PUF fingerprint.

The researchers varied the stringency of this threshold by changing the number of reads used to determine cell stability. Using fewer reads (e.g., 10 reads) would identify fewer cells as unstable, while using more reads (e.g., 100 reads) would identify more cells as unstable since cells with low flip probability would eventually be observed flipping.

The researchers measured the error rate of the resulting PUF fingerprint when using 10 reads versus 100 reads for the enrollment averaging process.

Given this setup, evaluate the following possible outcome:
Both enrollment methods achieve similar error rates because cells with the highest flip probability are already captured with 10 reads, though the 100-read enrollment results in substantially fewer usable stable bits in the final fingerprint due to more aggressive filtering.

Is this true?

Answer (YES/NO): NO